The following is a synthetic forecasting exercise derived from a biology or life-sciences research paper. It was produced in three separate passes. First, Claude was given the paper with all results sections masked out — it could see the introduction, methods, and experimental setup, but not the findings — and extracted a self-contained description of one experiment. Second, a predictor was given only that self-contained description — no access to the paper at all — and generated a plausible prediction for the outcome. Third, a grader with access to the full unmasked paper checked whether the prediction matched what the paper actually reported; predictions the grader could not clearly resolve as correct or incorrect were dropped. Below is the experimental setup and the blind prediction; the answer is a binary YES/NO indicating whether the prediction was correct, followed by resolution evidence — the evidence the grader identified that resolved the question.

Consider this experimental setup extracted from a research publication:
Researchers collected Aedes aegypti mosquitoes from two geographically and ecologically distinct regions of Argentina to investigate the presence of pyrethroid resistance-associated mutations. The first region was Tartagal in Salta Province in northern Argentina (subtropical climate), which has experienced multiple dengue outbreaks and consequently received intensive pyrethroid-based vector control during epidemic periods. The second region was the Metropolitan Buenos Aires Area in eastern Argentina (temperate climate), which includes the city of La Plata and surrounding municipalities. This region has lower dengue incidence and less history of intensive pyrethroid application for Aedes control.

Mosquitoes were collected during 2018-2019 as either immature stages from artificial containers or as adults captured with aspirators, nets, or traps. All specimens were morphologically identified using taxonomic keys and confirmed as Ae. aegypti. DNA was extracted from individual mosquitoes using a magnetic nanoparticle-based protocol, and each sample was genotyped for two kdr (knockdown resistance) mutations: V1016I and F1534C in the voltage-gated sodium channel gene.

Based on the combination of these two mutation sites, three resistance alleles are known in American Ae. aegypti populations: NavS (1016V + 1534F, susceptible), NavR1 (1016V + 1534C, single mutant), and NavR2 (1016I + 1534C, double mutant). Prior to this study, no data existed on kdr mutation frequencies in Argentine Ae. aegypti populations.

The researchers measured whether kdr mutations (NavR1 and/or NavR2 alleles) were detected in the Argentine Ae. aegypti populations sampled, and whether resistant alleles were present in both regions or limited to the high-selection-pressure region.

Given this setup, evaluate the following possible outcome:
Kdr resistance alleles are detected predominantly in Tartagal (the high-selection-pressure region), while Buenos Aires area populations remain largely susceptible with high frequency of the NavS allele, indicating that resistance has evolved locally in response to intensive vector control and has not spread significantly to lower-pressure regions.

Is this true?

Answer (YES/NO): NO